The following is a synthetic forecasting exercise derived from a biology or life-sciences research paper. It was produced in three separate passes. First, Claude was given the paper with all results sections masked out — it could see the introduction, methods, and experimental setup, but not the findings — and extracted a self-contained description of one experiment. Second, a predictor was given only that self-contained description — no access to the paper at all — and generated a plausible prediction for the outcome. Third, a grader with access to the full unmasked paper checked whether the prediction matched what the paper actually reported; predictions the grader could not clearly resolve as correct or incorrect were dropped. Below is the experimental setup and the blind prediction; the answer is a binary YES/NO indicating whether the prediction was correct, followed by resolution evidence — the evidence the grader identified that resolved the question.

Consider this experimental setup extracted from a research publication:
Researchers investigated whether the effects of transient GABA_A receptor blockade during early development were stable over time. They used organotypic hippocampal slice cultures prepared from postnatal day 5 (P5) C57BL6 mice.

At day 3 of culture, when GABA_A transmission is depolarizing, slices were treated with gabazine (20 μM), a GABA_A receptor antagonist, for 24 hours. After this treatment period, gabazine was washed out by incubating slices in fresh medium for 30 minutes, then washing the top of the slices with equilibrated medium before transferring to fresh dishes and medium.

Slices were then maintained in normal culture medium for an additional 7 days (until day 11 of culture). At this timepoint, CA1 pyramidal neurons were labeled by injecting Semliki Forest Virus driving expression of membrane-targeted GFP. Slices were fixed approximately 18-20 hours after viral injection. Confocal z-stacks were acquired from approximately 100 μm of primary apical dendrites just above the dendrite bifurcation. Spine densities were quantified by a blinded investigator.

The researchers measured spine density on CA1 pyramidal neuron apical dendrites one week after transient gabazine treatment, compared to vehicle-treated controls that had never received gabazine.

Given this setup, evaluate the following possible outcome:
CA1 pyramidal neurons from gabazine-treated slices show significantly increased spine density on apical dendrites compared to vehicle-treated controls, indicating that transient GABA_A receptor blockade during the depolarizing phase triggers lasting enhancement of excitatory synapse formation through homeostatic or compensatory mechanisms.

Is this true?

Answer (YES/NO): NO